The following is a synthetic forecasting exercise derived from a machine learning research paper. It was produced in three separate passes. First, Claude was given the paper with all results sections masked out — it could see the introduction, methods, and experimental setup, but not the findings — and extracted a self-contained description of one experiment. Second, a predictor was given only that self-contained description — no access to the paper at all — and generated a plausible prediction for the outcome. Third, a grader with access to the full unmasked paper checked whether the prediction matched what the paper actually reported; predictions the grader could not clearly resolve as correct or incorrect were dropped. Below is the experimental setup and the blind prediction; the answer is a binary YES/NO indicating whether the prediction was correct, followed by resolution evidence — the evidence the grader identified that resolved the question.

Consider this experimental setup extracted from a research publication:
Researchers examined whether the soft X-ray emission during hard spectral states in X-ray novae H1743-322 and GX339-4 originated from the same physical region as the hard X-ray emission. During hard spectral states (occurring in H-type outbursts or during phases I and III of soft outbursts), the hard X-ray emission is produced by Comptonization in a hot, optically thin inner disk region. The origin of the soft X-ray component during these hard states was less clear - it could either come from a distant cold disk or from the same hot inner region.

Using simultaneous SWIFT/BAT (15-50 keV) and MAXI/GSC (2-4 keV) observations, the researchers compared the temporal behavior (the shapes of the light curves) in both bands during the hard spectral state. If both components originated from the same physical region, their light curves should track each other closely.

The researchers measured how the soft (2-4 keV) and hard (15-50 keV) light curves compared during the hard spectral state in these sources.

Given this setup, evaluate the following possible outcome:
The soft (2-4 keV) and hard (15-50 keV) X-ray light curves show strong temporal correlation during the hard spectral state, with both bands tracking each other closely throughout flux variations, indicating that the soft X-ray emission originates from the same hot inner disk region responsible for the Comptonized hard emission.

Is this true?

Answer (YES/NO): YES